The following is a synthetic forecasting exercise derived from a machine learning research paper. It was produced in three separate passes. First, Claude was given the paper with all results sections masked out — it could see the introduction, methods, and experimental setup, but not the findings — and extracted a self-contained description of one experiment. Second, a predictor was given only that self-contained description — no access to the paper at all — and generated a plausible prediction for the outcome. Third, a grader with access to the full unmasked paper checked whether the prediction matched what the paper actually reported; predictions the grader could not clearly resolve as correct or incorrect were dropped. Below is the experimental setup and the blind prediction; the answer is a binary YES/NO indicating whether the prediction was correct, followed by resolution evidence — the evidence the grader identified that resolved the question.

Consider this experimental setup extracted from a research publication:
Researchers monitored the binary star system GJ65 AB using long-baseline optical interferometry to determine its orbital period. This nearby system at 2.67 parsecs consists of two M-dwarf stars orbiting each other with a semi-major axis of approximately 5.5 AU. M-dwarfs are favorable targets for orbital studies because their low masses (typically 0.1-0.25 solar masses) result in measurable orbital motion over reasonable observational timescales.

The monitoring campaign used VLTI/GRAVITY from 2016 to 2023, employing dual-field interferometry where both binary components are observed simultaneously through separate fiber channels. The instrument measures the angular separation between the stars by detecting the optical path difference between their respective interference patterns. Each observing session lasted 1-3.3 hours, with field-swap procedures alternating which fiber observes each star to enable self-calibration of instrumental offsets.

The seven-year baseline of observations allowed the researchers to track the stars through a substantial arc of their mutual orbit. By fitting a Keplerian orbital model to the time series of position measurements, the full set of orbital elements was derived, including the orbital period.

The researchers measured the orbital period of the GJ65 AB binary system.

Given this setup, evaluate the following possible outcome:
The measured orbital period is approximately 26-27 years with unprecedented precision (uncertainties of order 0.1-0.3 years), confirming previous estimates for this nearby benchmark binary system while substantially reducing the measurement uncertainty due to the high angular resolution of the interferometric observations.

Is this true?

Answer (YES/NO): NO